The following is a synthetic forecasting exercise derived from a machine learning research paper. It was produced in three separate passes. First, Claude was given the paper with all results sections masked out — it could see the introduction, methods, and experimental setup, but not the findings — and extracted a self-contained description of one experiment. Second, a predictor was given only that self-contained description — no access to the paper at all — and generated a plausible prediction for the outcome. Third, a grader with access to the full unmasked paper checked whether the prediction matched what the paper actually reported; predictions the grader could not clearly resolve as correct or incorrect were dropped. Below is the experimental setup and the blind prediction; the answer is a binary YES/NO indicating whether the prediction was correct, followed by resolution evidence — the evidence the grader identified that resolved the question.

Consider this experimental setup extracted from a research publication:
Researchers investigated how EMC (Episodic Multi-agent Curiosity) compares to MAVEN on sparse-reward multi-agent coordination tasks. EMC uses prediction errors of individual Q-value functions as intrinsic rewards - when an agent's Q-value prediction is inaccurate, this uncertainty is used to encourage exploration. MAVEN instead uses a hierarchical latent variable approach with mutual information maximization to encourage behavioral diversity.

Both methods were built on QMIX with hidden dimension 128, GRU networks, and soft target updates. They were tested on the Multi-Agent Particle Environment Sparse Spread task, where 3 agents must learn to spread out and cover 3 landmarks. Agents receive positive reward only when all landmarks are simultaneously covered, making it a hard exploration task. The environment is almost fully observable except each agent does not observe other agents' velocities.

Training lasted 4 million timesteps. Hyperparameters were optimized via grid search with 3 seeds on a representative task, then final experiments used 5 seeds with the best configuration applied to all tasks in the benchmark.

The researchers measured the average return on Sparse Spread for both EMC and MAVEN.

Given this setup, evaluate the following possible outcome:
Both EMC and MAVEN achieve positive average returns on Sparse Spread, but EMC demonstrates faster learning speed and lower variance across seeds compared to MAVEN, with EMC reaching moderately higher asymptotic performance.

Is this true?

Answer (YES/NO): NO